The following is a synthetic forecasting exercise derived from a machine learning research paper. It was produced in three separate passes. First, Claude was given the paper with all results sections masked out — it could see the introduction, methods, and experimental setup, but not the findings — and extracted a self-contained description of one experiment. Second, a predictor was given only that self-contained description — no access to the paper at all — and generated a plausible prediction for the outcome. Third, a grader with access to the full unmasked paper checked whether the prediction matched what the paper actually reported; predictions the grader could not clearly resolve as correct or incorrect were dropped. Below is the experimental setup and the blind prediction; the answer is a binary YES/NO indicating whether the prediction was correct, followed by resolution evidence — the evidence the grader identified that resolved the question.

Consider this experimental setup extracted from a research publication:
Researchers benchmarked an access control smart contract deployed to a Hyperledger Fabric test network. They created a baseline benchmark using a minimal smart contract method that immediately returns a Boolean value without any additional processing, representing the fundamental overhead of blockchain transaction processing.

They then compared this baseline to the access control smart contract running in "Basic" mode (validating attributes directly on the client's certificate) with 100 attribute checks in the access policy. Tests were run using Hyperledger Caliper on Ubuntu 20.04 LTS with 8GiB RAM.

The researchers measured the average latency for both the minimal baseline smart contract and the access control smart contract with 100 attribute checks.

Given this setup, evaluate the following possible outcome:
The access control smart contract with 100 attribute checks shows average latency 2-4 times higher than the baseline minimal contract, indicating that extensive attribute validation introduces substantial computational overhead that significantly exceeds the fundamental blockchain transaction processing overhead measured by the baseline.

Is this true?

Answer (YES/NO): NO